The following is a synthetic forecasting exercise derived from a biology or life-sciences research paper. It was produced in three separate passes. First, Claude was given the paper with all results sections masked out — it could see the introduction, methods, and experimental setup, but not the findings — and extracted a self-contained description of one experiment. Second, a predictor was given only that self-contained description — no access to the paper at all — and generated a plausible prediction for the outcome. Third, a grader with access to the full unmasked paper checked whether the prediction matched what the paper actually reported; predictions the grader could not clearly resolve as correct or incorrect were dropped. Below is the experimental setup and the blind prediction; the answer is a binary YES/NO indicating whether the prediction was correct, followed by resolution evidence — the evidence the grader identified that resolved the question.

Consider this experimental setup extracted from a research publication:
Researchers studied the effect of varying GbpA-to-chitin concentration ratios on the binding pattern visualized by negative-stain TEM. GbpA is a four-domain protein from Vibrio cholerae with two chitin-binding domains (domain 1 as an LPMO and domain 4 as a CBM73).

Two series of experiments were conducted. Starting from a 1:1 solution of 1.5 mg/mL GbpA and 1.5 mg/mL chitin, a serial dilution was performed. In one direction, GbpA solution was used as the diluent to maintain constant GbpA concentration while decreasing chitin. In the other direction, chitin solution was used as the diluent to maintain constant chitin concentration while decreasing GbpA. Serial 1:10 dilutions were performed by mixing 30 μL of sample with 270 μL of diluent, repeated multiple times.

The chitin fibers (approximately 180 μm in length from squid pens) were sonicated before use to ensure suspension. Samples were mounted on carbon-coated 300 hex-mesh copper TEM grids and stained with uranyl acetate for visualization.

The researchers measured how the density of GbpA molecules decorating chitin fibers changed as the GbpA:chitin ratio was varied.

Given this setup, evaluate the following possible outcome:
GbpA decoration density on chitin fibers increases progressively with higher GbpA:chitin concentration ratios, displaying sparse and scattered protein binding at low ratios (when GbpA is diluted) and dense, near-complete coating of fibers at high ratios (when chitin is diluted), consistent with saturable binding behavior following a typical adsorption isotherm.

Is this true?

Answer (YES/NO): NO